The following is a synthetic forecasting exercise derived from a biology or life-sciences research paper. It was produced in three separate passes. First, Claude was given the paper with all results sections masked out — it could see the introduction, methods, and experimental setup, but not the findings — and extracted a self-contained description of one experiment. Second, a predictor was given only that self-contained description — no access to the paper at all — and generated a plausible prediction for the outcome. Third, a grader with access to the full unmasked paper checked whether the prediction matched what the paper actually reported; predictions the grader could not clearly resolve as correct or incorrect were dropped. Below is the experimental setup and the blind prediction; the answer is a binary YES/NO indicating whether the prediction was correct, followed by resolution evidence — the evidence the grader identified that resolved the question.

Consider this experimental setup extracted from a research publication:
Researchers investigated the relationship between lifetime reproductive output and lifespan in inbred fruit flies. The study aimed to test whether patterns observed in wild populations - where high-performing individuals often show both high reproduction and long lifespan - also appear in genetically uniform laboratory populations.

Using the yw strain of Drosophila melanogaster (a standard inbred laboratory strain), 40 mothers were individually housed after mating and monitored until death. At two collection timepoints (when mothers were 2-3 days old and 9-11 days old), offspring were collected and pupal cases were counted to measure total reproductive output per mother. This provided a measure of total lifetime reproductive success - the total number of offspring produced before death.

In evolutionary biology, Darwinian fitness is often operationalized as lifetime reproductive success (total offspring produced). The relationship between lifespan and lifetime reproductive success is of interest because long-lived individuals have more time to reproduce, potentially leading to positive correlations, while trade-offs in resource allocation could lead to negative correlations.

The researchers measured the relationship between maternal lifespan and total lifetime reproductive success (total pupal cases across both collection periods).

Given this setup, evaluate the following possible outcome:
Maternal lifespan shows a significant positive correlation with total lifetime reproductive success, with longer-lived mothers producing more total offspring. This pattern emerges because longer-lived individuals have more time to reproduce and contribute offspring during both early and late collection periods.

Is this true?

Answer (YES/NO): NO